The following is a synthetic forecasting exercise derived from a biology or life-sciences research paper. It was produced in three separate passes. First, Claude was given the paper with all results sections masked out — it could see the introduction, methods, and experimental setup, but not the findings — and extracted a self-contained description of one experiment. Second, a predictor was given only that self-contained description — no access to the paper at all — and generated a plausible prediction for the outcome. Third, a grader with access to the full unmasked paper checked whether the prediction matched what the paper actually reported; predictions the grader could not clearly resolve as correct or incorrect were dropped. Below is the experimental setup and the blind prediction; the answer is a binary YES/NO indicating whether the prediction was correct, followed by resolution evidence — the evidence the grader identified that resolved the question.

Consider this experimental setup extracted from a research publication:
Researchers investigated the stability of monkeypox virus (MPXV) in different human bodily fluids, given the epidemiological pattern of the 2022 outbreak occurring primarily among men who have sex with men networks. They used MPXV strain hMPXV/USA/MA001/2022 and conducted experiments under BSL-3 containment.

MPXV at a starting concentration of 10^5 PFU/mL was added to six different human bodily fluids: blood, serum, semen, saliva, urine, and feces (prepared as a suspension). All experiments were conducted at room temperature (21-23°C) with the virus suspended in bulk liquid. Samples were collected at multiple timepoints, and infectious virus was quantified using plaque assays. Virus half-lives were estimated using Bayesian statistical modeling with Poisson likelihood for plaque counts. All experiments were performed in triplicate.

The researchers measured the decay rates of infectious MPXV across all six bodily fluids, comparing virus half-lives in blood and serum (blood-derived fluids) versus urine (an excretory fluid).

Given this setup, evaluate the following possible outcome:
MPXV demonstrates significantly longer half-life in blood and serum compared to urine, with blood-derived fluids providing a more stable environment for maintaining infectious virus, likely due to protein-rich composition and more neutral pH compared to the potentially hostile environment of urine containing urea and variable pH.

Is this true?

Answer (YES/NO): NO